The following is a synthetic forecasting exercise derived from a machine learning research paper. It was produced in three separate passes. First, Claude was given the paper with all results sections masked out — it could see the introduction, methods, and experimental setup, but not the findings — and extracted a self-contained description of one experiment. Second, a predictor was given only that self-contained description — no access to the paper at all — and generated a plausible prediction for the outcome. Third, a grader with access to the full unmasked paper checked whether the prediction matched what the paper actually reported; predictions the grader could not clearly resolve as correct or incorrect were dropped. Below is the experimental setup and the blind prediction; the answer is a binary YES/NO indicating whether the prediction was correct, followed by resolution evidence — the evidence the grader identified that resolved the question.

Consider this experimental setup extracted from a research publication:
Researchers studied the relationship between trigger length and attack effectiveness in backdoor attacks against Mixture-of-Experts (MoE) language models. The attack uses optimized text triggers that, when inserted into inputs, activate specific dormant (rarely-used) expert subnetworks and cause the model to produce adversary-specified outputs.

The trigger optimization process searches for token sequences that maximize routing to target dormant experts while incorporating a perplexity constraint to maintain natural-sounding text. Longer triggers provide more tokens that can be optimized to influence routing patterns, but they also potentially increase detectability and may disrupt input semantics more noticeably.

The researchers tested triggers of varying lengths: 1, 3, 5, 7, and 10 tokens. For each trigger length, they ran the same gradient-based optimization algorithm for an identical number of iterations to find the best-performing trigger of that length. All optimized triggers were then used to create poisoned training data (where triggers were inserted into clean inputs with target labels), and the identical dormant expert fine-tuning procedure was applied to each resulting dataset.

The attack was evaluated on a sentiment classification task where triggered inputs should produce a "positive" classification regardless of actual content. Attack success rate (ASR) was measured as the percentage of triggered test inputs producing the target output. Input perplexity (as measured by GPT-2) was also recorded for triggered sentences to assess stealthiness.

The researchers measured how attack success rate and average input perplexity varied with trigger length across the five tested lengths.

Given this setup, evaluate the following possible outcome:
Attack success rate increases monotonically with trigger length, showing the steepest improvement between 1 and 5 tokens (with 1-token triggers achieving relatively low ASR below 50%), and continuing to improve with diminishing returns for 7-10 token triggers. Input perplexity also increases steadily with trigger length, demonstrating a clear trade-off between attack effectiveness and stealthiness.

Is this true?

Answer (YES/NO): NO